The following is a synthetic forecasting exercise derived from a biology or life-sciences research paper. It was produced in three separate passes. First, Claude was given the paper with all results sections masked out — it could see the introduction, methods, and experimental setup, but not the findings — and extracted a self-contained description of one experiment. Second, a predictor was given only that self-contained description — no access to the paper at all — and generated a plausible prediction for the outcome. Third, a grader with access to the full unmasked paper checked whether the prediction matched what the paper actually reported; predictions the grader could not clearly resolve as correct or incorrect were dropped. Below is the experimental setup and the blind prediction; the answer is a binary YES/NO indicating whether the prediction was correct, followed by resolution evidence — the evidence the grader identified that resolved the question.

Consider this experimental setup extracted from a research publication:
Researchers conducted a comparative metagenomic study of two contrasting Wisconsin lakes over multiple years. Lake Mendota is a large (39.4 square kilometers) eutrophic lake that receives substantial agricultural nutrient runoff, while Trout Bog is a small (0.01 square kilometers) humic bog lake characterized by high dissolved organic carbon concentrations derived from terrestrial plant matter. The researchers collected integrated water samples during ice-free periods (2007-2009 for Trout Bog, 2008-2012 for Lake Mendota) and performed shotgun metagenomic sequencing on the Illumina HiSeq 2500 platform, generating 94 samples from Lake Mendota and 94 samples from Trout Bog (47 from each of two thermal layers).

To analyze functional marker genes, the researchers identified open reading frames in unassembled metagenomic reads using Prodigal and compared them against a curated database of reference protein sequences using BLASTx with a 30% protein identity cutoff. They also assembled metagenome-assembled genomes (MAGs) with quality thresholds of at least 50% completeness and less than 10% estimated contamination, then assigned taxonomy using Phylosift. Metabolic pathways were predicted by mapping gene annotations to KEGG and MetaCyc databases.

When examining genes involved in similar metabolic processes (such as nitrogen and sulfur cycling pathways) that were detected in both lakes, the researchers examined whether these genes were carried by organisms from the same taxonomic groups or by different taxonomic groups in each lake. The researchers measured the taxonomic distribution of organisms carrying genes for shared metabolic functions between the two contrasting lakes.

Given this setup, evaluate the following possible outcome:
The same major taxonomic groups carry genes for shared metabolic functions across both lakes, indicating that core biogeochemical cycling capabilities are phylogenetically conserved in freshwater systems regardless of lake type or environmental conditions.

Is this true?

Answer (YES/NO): NO